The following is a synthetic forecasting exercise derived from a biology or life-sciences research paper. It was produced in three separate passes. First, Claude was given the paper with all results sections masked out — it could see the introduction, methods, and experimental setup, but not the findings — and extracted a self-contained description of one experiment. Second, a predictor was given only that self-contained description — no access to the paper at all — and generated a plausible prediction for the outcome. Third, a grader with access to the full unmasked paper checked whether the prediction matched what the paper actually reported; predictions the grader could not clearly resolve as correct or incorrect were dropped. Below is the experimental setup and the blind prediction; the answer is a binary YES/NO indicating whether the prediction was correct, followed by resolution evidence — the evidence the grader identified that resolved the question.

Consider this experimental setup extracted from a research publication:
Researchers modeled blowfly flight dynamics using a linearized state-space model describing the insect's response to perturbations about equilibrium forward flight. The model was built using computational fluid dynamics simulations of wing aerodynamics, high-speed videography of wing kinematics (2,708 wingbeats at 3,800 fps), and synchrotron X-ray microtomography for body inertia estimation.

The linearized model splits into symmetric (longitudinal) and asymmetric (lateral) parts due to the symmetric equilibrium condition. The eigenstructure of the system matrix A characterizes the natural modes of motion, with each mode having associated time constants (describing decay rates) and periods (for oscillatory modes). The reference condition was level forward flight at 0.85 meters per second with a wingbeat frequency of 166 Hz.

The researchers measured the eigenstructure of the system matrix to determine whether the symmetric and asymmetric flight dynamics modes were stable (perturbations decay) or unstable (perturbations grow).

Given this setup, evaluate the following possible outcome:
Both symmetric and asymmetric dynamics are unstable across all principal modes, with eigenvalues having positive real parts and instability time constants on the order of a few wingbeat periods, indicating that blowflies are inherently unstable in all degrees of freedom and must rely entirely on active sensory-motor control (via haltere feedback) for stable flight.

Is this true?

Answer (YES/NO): NO